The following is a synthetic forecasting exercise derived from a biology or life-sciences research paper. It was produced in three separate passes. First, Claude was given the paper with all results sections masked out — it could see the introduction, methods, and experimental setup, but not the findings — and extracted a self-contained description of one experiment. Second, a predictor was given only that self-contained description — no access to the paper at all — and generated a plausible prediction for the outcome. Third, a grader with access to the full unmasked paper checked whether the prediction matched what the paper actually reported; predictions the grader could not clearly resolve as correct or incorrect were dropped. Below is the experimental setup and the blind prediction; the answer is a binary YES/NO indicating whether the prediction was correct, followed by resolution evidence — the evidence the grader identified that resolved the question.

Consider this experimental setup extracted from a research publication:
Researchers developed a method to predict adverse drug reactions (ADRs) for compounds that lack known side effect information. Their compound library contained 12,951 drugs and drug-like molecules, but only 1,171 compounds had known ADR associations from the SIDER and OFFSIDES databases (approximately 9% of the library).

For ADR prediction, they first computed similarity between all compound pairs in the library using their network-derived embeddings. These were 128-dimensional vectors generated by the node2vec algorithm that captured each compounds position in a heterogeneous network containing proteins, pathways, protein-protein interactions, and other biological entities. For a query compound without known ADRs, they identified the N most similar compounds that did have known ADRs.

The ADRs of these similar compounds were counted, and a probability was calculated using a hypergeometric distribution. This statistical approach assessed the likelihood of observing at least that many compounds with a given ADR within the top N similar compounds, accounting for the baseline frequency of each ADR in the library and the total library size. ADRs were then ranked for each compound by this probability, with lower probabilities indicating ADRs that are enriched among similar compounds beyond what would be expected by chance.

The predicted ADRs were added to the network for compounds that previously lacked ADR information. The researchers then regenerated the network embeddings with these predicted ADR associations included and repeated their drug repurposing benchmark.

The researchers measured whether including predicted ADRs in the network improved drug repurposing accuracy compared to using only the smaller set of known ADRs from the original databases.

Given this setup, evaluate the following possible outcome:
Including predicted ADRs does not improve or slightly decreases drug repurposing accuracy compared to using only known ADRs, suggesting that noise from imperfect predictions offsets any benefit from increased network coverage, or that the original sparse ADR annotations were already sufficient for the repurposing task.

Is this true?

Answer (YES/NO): YES